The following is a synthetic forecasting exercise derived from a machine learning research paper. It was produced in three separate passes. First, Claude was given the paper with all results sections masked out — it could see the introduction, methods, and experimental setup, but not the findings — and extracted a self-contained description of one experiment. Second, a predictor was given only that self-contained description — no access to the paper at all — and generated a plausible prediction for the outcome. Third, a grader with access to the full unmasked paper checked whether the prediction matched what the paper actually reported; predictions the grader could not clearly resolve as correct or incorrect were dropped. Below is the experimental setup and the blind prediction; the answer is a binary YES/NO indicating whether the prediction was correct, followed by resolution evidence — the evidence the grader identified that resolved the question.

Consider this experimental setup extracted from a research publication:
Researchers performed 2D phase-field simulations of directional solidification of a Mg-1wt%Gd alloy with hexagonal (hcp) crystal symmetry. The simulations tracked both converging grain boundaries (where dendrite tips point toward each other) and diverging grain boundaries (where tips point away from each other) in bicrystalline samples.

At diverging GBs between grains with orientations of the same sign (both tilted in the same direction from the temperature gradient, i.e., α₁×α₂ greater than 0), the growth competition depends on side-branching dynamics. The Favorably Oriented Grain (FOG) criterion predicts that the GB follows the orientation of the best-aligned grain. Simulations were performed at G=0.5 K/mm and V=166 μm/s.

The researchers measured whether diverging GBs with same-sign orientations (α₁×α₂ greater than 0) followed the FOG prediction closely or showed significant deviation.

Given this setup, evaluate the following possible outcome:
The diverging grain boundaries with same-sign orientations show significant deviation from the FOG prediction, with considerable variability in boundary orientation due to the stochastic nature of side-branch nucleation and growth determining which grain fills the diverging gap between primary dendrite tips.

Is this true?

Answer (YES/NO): NO